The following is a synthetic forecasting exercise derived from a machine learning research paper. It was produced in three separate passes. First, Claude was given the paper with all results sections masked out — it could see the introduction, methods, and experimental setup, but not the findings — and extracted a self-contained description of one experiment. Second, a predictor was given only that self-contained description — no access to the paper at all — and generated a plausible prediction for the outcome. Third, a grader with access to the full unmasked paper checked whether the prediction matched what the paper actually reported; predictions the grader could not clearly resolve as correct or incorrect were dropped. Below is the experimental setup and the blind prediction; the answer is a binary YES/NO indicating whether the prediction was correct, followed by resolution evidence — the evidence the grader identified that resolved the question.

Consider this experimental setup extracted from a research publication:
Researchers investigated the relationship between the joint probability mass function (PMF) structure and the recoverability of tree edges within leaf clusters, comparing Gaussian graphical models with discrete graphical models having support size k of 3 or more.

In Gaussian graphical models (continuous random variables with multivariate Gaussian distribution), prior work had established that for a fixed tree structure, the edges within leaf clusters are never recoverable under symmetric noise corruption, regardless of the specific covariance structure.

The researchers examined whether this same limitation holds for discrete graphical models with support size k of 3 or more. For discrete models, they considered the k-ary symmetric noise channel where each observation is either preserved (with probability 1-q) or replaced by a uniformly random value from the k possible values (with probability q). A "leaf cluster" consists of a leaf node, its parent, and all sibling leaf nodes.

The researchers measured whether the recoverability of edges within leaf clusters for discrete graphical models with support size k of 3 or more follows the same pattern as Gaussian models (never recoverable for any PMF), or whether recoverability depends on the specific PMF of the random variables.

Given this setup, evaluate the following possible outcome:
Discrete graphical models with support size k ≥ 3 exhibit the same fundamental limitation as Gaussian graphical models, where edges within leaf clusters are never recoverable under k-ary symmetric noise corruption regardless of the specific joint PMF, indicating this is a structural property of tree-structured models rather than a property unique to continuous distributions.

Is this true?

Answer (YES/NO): NO